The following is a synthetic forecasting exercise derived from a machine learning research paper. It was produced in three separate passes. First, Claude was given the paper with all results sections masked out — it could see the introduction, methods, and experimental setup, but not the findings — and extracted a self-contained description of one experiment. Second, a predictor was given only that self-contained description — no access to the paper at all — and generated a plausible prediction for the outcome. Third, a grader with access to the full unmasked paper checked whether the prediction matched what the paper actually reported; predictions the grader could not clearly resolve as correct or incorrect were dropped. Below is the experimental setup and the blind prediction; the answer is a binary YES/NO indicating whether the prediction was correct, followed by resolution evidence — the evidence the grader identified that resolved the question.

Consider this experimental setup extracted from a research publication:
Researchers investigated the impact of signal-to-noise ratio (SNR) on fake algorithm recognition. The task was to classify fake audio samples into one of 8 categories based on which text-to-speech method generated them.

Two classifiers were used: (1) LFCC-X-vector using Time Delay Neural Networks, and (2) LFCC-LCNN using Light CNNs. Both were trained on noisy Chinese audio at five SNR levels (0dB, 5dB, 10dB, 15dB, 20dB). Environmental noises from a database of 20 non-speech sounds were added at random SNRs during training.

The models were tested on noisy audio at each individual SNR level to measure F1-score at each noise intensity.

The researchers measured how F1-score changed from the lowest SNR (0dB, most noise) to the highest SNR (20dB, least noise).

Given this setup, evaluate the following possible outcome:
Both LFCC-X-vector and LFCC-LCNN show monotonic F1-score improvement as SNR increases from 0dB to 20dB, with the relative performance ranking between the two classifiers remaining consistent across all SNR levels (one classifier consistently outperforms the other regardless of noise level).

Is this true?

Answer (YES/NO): NO